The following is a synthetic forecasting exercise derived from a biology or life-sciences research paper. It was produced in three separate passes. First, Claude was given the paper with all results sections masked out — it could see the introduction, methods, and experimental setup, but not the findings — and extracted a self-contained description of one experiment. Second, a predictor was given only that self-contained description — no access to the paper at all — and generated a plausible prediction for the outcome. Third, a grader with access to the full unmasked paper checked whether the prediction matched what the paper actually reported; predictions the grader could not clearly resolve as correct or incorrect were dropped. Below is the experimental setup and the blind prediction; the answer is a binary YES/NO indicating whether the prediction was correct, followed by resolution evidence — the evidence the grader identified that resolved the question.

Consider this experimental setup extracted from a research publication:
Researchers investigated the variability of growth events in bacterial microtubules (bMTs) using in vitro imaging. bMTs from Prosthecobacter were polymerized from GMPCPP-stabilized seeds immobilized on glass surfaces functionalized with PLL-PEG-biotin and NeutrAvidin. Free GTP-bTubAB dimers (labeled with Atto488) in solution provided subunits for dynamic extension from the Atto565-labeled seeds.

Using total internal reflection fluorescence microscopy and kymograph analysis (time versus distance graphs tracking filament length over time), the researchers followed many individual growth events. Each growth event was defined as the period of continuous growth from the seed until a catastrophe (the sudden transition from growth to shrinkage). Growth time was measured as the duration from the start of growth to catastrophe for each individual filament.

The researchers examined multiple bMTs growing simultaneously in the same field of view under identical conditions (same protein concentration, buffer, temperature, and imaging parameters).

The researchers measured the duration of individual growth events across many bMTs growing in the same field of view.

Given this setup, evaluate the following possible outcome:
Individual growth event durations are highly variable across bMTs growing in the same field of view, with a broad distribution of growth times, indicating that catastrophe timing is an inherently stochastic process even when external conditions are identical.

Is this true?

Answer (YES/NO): YES